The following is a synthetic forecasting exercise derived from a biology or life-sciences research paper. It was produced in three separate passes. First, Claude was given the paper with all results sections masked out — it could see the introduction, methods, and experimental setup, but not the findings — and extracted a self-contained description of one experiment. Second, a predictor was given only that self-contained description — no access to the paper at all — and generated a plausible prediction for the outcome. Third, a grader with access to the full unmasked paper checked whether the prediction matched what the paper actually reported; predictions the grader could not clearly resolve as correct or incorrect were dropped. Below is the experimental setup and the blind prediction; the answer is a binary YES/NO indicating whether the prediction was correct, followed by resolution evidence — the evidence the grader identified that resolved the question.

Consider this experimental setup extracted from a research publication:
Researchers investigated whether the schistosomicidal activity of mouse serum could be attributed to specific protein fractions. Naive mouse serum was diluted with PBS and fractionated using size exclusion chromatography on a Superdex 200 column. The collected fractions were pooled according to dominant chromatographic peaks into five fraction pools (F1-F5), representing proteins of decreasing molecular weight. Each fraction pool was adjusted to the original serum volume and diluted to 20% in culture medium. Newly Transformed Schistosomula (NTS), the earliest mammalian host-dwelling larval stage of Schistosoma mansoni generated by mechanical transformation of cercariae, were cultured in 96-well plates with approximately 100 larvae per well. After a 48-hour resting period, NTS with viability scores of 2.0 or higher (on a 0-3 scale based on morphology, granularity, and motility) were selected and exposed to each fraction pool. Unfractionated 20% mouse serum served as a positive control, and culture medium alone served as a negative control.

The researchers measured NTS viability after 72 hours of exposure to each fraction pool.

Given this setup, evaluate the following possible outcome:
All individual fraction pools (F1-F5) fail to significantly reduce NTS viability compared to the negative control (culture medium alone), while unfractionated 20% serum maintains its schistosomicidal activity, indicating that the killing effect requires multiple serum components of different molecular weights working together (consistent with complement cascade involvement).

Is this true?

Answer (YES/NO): NO